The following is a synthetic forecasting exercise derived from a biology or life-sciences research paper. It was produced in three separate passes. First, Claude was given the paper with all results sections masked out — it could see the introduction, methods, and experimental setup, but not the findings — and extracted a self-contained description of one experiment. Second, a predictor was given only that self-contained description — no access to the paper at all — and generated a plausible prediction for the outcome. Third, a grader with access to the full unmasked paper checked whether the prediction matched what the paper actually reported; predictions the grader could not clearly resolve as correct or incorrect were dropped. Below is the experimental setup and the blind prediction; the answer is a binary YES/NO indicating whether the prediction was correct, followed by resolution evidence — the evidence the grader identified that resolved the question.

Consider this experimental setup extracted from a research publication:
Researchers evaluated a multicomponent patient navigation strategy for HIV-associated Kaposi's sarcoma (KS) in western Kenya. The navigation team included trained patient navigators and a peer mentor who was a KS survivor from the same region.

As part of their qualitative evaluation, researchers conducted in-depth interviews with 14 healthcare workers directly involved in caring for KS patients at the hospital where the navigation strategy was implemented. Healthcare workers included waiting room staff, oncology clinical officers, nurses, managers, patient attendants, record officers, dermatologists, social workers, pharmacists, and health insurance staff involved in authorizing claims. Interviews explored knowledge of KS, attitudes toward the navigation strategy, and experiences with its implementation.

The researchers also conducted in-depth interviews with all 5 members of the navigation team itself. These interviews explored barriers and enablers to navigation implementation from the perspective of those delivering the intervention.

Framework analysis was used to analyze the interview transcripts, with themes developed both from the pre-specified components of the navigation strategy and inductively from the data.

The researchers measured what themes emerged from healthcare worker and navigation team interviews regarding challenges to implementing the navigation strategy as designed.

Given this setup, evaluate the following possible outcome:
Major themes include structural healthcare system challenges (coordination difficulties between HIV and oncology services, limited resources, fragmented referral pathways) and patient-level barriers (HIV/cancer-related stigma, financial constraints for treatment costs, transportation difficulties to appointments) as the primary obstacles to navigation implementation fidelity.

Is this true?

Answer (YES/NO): NO